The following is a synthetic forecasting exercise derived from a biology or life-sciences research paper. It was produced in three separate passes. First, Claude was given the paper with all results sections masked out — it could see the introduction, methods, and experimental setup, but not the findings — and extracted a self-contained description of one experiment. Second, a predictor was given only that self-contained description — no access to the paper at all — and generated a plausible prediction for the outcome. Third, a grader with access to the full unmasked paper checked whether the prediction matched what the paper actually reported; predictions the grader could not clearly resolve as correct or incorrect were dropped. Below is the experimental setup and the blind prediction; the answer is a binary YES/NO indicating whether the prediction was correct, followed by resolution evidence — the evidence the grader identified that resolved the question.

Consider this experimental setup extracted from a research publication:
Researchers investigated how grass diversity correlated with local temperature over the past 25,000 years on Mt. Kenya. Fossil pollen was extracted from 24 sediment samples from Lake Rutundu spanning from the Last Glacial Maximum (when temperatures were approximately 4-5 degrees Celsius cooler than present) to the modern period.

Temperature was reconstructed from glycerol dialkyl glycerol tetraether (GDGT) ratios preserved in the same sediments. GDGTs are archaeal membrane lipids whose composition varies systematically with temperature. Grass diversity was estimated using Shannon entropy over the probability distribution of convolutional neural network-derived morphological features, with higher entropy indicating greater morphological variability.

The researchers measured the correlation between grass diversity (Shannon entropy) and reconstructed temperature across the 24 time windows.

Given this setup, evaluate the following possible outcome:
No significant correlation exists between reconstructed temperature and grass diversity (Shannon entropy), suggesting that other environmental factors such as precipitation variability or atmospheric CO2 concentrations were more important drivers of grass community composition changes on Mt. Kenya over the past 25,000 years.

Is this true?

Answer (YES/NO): NO